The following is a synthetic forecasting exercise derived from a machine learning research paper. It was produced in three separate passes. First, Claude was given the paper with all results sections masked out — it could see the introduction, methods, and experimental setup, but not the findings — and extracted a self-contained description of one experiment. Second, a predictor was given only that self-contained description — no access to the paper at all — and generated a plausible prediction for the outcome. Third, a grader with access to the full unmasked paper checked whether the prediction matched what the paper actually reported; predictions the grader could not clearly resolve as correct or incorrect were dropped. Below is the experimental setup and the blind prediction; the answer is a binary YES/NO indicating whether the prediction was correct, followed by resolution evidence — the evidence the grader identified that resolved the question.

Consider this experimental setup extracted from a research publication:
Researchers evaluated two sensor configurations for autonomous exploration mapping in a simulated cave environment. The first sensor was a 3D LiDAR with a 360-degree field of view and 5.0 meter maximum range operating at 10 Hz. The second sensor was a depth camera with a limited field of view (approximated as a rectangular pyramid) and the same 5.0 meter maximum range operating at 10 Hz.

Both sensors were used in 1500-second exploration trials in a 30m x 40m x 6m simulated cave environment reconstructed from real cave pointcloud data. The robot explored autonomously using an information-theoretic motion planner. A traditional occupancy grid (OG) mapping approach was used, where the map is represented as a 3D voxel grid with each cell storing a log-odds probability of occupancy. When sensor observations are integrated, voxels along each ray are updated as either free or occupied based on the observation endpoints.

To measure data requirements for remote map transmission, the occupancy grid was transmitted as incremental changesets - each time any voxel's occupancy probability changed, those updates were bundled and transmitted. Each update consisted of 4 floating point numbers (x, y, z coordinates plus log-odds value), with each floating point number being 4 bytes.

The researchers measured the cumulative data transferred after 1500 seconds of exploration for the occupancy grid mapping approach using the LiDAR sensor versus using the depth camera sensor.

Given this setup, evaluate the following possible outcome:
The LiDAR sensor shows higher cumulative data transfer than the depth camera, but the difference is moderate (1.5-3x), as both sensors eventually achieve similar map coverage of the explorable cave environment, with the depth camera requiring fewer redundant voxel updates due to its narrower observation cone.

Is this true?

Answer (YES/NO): YES